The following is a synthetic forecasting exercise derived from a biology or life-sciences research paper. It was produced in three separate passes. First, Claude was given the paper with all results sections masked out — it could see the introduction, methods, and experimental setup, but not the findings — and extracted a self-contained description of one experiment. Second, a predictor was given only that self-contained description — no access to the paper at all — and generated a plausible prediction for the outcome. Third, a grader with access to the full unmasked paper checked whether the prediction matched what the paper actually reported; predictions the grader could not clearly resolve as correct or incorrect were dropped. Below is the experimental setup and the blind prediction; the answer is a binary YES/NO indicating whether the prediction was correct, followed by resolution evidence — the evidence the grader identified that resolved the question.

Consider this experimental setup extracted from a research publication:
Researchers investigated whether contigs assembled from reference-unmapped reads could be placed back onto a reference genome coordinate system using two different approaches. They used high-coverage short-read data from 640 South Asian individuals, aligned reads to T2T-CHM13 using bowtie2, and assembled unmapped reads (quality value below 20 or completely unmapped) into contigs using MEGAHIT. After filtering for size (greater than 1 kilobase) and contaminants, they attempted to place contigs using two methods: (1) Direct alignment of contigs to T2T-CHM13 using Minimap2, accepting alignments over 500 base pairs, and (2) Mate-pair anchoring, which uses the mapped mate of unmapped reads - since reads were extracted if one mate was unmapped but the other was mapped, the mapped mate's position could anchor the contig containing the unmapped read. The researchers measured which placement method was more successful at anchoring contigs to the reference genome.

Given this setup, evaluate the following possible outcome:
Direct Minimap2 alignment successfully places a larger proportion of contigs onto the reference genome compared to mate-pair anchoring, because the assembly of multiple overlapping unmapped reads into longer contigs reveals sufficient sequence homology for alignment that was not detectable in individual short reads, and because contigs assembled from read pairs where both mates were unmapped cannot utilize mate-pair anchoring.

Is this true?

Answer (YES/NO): YES